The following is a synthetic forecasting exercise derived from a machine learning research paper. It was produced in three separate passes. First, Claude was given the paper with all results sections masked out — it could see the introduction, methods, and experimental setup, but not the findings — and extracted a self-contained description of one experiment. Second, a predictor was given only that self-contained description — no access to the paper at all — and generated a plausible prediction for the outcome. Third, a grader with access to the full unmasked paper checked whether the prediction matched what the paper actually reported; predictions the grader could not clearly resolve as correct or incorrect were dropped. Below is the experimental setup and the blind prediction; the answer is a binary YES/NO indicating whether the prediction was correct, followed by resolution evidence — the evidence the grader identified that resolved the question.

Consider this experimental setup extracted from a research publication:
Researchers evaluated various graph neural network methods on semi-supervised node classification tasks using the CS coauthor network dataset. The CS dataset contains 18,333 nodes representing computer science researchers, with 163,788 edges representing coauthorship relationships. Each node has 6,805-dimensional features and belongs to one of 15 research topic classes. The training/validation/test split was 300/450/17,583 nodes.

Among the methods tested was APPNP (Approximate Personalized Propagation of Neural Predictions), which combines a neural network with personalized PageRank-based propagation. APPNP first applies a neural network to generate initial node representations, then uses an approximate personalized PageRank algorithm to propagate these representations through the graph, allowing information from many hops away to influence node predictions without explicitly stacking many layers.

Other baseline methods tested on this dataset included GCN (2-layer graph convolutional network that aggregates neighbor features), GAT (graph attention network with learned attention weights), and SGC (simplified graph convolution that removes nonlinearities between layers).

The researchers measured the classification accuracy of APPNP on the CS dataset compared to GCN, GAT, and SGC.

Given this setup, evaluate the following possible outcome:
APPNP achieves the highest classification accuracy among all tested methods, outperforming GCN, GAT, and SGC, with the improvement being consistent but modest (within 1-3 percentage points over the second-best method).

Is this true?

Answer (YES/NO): NO